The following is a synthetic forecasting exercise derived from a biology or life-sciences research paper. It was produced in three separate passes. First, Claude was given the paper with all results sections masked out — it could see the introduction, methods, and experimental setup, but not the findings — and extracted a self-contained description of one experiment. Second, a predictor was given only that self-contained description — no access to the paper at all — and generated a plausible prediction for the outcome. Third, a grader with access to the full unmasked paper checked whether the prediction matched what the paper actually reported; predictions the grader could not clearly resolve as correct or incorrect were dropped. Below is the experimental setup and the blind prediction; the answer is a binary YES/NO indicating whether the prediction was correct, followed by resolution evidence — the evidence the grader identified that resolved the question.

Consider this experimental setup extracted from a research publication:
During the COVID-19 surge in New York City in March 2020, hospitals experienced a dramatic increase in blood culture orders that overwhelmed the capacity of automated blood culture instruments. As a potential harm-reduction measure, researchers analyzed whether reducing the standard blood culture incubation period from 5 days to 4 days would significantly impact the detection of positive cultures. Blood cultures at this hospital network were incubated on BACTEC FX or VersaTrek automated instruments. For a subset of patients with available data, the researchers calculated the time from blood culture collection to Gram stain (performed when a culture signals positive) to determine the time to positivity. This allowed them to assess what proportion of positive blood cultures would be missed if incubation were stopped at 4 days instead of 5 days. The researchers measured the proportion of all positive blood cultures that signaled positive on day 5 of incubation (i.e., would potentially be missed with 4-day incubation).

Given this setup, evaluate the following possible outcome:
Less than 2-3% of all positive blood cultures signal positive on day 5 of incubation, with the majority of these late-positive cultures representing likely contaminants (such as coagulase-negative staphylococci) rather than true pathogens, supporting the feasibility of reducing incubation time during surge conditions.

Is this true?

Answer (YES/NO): YES